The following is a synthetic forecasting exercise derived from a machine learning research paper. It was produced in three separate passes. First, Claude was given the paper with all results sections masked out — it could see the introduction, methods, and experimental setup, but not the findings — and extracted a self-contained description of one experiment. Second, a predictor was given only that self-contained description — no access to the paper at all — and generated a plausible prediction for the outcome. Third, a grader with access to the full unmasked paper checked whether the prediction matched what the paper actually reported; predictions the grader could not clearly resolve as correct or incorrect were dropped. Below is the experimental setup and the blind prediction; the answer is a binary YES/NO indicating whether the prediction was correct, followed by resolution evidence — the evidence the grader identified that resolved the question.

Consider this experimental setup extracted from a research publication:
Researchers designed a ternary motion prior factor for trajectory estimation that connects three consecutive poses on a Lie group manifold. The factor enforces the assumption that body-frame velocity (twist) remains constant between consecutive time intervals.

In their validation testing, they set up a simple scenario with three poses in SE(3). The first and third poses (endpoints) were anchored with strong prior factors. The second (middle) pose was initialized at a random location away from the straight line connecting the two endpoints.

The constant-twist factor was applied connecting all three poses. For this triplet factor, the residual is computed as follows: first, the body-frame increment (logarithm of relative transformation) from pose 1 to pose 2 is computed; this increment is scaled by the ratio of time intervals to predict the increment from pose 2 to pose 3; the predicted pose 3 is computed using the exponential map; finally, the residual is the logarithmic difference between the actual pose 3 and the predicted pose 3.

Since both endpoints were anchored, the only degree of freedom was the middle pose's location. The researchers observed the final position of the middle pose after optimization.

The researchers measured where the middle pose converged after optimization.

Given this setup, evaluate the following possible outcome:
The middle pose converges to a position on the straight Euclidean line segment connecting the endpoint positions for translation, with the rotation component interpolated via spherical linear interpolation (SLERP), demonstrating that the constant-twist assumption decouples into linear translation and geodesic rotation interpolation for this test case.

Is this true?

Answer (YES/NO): NO